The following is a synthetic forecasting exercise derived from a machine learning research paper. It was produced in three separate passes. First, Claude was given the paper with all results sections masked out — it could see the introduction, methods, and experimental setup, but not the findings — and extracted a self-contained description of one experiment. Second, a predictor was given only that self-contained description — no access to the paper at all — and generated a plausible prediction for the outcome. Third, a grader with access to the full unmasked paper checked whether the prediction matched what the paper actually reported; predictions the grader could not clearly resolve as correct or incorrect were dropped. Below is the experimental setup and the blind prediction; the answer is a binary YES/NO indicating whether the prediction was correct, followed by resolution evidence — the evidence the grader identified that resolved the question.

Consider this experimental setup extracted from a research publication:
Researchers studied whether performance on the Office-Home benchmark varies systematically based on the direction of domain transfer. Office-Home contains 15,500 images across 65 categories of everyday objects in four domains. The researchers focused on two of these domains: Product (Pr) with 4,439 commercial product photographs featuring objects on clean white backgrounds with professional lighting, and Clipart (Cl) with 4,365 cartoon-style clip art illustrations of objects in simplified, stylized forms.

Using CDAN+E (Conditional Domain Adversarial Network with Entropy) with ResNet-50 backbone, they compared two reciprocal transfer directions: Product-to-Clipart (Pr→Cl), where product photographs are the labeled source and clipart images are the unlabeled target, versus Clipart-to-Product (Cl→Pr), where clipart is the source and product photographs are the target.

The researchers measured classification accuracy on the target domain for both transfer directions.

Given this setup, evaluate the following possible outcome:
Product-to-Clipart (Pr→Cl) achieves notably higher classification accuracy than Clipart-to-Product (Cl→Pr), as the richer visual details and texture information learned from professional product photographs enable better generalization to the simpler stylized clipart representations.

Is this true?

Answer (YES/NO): NO